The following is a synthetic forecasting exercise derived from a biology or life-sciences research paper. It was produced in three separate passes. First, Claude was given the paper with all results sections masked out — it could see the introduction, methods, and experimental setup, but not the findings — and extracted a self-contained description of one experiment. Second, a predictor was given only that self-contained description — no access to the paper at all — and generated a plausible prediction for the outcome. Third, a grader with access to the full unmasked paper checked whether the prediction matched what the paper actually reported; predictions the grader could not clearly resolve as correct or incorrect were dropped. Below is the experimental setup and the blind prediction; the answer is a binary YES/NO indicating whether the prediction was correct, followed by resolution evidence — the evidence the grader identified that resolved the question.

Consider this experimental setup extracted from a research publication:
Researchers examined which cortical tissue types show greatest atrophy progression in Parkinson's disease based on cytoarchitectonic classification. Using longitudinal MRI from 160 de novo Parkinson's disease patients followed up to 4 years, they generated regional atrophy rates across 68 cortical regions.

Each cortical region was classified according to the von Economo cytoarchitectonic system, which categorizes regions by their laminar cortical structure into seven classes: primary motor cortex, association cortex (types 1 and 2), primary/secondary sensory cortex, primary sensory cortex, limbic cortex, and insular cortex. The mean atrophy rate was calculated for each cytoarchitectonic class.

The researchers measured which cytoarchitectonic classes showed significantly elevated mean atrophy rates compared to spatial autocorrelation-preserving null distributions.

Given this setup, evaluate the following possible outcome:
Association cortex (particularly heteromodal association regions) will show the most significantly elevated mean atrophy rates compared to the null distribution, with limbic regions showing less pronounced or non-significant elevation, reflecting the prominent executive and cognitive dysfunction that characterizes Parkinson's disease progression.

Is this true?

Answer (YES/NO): NO